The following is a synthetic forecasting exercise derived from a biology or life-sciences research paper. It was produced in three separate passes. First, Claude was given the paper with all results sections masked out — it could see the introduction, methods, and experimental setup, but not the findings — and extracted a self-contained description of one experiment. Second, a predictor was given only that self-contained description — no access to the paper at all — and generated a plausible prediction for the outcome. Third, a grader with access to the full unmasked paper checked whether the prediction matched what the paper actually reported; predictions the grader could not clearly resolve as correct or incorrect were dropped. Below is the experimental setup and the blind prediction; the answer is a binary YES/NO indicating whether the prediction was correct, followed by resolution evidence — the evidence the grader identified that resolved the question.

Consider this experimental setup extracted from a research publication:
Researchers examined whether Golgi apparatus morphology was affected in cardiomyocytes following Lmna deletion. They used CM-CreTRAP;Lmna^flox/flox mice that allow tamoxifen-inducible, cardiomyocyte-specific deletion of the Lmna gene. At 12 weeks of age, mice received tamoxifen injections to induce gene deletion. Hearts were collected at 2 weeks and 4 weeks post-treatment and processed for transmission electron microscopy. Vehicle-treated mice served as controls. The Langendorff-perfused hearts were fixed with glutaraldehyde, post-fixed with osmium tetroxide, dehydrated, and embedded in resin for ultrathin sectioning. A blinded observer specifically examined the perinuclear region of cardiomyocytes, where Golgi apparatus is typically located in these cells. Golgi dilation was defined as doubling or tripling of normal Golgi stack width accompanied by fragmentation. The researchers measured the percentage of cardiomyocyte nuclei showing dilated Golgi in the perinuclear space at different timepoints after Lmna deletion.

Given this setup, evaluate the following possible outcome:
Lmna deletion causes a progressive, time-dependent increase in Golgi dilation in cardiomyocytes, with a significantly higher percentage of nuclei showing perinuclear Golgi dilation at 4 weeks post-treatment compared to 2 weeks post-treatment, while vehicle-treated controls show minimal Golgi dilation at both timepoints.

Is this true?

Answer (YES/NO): YES